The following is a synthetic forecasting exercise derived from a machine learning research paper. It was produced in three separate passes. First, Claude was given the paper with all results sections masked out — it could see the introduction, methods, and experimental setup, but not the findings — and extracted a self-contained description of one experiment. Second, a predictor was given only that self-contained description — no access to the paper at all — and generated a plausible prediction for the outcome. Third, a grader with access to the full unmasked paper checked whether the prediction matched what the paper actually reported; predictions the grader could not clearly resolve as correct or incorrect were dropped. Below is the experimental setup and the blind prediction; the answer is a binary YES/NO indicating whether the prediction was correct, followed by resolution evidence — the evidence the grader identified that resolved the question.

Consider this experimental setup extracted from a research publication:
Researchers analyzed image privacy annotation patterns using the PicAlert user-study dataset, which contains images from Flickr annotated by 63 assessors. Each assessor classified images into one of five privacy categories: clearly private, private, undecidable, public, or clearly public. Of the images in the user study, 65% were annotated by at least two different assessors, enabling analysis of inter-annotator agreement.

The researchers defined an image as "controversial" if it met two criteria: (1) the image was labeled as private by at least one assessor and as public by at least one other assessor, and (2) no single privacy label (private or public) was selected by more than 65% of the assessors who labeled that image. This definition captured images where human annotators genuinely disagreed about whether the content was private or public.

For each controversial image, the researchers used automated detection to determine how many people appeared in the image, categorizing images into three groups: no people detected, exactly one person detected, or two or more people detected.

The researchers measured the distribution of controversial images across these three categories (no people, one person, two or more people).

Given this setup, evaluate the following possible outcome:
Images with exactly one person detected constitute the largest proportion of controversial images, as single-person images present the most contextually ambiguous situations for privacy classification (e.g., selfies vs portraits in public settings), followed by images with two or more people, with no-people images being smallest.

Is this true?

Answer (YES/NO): NO